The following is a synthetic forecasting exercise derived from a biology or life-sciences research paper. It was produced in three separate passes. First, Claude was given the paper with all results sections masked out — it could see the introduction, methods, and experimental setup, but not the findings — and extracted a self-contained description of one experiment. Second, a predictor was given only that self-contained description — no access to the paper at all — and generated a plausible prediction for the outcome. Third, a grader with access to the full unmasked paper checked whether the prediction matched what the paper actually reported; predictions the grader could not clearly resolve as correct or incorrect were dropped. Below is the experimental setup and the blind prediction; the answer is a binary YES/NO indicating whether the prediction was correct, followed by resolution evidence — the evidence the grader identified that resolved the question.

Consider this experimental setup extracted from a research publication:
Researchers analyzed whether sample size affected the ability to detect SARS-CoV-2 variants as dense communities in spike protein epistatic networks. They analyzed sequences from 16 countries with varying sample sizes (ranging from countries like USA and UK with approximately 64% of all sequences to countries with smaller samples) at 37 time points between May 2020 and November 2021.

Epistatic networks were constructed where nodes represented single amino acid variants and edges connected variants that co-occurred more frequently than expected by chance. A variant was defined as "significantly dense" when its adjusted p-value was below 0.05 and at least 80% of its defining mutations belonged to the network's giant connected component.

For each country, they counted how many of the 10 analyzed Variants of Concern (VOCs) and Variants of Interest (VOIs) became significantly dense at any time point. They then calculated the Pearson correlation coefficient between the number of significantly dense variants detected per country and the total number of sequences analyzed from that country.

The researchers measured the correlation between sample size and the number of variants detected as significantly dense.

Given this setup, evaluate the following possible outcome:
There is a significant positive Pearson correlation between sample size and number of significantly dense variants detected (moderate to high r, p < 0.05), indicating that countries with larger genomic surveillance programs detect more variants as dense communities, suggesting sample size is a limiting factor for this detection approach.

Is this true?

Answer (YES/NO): YES